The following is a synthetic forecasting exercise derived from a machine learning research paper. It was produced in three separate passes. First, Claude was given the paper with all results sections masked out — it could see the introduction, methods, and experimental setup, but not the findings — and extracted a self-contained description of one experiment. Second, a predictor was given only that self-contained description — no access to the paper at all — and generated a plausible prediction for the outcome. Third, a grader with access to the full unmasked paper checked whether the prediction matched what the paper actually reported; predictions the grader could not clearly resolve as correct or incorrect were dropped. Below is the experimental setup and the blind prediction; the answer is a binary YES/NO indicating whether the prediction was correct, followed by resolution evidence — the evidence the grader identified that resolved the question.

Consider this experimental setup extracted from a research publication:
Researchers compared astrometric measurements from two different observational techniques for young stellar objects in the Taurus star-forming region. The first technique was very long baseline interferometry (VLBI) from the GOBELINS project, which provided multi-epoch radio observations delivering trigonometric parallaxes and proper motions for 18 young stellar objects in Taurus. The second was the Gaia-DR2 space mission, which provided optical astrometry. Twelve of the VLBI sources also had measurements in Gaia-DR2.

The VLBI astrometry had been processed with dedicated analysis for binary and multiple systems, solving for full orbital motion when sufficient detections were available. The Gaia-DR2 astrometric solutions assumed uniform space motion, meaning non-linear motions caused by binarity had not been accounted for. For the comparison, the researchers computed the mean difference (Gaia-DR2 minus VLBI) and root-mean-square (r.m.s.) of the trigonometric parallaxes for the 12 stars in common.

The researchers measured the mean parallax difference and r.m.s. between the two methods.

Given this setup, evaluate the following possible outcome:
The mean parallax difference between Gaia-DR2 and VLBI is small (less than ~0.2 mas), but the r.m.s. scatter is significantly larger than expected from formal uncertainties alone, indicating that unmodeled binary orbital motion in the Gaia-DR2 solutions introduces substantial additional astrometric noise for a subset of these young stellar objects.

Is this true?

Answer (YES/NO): YES